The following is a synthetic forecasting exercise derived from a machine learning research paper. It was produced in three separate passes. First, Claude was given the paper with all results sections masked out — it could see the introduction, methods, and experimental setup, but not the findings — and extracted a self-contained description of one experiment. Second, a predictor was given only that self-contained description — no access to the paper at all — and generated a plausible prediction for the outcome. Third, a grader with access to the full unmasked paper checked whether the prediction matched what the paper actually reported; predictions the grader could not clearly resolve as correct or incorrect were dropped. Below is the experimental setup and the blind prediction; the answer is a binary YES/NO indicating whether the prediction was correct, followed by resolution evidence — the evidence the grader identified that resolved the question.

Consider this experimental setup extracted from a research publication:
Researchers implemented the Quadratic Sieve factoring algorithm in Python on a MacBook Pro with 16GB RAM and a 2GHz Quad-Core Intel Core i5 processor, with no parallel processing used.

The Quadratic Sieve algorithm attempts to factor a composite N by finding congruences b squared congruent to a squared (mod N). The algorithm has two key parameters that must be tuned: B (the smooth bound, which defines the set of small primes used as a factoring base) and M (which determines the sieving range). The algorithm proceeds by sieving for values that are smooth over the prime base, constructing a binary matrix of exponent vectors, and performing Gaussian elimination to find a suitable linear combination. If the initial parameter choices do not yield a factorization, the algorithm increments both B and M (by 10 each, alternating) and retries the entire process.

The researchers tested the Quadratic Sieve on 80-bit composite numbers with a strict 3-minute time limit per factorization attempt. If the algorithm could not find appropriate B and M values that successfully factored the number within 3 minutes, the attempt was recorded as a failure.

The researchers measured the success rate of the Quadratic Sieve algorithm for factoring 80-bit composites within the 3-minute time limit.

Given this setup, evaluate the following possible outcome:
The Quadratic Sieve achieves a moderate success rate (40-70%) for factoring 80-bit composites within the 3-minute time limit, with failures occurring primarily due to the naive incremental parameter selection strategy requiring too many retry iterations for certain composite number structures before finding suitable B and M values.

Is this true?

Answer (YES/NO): NO